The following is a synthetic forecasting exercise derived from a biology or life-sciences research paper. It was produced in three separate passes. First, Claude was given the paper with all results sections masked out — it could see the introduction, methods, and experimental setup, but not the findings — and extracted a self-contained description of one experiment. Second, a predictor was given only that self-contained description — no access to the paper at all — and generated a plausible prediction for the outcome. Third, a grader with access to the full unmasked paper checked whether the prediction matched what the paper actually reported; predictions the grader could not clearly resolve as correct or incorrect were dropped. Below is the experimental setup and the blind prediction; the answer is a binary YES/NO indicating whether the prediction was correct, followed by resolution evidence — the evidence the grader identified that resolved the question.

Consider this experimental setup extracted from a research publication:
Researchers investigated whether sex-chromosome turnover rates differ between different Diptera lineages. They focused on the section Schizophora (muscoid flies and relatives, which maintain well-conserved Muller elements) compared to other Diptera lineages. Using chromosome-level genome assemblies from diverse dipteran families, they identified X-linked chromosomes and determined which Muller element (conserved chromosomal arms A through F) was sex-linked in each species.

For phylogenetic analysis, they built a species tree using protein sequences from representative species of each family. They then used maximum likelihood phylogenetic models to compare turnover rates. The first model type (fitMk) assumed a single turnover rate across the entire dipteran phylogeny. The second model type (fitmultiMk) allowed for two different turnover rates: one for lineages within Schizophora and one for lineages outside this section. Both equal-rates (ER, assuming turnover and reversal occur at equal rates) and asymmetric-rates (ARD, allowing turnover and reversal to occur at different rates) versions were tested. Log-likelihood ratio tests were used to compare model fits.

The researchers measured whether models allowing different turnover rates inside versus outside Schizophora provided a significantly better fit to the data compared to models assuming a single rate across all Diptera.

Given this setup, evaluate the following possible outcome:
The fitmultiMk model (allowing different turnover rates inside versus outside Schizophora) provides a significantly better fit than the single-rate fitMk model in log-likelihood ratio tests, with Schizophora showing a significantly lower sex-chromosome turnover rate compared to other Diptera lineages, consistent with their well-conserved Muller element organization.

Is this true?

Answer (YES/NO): NO